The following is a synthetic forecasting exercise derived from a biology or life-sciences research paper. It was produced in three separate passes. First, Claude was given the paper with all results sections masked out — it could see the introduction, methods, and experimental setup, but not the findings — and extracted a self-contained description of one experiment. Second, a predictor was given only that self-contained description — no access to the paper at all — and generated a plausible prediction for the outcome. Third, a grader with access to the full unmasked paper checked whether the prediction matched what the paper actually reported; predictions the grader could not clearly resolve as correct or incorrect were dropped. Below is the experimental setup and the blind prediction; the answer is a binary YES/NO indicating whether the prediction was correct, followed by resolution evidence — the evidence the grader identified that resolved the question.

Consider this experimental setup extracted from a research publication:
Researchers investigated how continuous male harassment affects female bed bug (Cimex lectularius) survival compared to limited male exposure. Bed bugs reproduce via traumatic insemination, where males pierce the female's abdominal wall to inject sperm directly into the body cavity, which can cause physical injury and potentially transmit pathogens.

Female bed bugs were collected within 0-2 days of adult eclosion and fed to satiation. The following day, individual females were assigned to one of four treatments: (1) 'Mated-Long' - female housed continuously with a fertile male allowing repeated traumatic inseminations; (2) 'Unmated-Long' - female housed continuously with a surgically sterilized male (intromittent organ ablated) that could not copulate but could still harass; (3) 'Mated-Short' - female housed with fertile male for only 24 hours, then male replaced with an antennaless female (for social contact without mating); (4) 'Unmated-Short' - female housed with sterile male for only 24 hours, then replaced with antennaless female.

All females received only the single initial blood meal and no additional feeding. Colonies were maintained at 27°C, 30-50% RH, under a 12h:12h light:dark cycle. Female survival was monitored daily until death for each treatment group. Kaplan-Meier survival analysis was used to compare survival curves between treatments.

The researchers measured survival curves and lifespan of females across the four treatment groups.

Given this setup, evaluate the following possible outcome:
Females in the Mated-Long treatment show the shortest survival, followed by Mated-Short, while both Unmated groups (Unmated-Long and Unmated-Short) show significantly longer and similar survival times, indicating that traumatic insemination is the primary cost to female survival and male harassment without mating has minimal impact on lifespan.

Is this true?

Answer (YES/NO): NO